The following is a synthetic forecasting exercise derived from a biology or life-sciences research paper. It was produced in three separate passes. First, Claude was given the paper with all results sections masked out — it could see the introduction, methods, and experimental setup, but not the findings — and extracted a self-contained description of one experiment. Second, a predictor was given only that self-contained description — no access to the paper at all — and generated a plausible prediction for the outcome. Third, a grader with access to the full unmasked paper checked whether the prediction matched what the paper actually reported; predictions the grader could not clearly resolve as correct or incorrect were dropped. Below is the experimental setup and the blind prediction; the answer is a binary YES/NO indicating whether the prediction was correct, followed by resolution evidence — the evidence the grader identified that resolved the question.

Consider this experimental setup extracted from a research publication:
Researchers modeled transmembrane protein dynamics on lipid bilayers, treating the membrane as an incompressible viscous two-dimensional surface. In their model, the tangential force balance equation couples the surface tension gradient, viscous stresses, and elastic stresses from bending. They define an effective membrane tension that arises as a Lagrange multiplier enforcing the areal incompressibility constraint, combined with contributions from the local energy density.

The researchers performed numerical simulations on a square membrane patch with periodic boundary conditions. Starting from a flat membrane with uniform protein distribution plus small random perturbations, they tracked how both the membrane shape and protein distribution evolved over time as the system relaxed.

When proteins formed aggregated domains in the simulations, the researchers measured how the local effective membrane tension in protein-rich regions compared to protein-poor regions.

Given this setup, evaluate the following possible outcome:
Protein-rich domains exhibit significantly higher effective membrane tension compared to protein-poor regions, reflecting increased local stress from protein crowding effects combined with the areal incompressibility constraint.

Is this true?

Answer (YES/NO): NO